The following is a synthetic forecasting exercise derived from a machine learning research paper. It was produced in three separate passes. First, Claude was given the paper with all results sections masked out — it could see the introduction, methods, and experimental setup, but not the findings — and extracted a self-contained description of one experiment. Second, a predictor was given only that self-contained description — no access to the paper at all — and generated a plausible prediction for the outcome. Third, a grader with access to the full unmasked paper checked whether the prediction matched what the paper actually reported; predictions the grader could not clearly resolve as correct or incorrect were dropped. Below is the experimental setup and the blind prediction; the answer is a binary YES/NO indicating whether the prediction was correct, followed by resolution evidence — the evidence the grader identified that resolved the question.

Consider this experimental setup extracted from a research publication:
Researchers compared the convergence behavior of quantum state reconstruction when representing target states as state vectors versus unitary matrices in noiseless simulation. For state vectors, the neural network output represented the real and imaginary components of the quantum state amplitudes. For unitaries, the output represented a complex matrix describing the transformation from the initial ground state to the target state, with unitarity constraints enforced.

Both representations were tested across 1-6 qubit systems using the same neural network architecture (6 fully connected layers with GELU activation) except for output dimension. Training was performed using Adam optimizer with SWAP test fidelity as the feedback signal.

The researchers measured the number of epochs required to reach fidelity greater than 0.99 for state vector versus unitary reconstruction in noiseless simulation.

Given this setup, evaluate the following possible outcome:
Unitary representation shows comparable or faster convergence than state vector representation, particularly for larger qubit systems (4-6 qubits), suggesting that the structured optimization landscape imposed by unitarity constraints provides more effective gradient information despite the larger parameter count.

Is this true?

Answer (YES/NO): NO